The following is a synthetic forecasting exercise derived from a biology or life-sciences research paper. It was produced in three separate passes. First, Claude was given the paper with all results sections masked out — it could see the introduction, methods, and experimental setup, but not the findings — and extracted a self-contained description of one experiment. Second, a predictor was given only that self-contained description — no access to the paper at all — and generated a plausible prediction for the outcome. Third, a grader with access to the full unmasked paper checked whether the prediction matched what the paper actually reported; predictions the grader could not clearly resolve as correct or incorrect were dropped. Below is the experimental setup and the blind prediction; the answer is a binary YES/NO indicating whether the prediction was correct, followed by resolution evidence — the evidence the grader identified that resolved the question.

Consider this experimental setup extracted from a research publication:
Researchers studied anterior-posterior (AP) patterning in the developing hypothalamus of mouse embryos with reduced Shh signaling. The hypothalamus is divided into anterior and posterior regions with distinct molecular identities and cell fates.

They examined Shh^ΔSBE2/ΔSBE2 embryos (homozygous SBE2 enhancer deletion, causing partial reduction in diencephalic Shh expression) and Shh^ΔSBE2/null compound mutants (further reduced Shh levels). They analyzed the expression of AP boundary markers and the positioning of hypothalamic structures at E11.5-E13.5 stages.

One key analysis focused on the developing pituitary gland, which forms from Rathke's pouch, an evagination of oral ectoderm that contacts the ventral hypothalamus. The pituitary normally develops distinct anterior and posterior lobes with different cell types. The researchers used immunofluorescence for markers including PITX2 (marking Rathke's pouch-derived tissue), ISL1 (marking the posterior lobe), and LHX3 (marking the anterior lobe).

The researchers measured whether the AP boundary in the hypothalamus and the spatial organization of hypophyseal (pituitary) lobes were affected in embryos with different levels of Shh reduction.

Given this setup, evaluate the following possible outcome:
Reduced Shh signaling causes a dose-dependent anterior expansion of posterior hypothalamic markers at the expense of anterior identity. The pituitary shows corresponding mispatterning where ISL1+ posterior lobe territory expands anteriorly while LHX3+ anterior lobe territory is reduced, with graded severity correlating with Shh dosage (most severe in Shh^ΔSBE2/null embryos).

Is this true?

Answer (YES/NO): NO